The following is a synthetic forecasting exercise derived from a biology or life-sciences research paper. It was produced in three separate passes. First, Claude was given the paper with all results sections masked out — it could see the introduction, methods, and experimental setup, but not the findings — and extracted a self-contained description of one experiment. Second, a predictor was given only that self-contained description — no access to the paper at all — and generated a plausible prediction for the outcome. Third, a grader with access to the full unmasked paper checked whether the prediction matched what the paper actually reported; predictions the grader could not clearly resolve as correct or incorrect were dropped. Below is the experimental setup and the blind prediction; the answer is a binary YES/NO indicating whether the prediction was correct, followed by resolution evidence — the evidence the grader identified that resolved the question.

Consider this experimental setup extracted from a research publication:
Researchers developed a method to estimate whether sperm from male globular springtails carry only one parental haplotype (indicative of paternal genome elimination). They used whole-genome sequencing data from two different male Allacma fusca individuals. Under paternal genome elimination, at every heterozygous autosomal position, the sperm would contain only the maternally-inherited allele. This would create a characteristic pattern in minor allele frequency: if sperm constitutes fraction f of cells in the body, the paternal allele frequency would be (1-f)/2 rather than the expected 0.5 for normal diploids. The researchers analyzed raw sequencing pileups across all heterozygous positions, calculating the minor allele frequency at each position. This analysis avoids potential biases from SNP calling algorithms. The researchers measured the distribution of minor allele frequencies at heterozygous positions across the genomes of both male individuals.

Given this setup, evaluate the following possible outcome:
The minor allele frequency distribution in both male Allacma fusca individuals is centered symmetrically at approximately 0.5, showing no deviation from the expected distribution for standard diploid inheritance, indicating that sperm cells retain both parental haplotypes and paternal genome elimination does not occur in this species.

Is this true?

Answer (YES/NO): NO